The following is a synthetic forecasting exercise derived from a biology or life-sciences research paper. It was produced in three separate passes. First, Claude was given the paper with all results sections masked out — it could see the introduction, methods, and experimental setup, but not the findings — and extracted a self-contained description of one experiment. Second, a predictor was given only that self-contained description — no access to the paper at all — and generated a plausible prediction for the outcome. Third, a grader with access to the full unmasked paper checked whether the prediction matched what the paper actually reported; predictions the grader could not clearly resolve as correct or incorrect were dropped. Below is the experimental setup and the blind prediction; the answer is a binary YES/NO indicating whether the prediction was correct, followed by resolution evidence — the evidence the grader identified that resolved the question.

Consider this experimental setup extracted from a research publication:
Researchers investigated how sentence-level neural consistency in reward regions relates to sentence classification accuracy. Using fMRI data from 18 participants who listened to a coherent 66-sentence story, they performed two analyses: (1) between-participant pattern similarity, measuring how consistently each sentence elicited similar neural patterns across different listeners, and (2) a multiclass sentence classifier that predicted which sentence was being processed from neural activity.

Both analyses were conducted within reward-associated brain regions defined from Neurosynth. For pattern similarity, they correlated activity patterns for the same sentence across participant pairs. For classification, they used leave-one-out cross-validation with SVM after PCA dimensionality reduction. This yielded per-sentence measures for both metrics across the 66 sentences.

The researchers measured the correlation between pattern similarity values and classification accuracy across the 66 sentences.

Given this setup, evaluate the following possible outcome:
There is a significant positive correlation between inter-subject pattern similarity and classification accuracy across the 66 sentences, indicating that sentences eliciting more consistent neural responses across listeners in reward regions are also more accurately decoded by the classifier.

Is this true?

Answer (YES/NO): YES